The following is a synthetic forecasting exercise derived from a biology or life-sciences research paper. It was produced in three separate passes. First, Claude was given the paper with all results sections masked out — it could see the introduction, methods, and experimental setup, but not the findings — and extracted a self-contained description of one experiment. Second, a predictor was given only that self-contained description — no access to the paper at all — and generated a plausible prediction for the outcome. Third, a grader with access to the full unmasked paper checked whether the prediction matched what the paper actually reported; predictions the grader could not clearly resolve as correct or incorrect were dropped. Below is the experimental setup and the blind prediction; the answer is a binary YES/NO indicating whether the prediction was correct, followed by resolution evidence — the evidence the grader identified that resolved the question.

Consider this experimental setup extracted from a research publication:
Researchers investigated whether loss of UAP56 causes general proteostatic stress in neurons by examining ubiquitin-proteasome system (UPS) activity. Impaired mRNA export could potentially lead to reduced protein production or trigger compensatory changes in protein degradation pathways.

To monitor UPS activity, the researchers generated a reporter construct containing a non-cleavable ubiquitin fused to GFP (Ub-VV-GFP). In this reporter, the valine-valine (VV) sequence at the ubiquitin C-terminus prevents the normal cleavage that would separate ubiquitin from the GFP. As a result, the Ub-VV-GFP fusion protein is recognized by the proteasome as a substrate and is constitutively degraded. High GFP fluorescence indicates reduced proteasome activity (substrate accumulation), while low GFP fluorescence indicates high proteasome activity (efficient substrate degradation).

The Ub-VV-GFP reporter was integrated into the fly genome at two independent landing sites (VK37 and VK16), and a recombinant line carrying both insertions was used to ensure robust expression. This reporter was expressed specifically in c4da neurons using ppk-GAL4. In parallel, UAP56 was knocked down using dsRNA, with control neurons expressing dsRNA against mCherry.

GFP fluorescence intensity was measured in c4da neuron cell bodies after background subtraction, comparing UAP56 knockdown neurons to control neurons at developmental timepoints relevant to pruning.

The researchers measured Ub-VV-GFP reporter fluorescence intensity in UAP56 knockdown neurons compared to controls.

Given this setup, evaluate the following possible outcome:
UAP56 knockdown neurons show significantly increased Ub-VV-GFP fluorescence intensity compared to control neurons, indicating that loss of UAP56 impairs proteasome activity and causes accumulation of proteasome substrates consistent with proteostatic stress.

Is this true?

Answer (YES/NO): NO